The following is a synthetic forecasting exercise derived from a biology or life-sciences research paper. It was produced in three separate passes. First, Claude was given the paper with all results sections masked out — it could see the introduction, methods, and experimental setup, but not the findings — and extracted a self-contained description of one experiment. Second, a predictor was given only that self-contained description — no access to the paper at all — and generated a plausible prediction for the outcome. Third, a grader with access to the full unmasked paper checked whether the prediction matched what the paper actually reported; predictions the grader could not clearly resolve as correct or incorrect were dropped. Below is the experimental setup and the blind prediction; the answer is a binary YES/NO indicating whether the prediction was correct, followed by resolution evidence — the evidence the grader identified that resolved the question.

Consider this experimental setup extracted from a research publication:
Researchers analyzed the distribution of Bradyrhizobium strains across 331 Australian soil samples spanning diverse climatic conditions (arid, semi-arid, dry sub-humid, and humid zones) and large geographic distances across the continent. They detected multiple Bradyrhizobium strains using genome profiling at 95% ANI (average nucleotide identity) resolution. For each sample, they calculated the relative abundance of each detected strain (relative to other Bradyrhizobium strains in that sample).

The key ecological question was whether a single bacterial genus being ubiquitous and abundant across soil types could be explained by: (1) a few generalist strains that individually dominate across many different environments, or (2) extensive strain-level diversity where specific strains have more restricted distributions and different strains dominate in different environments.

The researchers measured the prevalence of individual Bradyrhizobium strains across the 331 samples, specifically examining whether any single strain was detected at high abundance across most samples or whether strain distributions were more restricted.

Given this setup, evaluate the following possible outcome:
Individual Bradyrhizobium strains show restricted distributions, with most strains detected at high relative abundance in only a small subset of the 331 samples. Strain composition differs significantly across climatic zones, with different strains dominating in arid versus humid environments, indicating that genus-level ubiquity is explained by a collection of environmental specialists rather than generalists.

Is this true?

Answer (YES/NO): NO